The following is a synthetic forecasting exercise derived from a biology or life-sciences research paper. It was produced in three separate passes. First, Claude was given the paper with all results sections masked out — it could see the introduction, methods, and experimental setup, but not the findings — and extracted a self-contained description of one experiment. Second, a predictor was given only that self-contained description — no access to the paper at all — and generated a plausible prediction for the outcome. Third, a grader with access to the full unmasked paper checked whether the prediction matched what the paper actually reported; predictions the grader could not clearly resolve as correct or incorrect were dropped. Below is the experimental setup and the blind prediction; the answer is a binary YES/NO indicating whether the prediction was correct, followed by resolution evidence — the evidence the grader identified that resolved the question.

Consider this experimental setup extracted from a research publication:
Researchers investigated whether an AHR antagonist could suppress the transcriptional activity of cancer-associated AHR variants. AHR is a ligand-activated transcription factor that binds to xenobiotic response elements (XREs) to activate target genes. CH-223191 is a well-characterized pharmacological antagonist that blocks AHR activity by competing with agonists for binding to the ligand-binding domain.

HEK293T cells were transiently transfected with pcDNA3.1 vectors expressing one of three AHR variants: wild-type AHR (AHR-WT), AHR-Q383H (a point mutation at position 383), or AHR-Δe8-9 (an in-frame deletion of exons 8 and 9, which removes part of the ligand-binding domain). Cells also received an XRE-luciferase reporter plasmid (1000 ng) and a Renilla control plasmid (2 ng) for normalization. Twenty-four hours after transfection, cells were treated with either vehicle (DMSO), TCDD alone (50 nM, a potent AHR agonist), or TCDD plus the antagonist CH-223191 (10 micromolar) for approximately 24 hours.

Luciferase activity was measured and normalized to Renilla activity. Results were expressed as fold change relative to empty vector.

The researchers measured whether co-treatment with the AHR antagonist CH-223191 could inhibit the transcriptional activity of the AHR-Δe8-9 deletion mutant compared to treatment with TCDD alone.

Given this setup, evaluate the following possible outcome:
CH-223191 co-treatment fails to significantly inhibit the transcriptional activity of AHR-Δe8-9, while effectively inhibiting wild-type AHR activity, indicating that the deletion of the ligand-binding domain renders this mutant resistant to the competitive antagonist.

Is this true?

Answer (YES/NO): YES